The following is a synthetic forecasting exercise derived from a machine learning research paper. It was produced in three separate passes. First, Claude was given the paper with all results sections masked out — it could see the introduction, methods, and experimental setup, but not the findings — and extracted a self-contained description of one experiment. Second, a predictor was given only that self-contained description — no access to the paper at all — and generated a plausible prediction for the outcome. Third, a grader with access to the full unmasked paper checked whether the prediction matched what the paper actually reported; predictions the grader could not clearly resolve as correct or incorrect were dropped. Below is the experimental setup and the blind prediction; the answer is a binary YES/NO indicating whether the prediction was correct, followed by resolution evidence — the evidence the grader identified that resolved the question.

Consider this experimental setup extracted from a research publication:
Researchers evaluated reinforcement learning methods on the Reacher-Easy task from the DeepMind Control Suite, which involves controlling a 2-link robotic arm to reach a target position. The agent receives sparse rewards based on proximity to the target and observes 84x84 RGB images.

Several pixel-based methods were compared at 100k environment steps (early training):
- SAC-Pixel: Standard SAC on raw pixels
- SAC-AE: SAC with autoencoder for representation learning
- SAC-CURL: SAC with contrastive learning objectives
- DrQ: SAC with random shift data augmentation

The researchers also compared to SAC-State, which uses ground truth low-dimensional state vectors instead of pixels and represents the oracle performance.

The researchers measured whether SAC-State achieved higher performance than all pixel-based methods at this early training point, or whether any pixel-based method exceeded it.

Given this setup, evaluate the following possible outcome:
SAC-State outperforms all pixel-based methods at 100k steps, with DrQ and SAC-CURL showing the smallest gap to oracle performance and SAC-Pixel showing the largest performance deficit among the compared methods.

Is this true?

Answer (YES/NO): YES